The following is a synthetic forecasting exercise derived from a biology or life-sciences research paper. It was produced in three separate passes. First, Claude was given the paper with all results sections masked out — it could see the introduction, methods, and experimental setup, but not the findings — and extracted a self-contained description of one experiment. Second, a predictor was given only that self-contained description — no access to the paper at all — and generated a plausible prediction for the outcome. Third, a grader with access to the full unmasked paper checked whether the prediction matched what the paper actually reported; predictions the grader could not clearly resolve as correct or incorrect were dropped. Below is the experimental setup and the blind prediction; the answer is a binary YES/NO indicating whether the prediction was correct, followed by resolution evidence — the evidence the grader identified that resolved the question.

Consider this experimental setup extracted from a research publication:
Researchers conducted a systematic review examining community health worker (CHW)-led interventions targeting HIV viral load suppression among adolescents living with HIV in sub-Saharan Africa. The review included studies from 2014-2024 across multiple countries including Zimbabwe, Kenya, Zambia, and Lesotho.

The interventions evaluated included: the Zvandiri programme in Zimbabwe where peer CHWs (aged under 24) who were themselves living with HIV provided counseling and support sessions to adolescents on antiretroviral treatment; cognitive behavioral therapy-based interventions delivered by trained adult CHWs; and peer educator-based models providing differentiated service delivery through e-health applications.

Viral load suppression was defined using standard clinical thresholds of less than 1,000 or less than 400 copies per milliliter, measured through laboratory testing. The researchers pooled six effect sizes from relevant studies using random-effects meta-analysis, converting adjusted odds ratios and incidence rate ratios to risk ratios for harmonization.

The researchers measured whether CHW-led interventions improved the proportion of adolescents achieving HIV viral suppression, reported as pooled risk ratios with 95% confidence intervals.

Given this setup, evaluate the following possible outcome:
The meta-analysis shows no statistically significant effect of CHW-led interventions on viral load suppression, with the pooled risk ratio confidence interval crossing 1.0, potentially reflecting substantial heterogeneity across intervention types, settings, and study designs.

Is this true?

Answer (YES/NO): NO